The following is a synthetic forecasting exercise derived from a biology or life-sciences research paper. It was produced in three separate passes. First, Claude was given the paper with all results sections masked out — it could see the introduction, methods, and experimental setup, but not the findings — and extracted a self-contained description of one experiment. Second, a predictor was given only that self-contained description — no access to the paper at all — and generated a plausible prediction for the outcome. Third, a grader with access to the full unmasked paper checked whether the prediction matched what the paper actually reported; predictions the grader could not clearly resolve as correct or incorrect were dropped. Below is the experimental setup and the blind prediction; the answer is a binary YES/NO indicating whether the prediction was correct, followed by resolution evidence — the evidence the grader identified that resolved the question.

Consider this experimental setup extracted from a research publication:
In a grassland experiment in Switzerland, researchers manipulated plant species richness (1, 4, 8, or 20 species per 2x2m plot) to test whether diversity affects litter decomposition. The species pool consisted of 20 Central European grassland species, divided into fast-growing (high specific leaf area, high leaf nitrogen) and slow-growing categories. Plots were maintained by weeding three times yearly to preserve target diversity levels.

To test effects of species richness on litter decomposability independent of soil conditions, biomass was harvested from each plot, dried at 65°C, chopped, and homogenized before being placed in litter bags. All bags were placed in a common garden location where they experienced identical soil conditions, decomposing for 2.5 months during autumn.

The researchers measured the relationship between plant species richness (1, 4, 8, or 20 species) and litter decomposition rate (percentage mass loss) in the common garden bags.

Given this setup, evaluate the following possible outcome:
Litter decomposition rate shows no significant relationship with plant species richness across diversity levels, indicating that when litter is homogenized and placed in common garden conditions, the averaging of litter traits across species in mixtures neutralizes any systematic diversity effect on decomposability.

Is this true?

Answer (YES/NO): NO